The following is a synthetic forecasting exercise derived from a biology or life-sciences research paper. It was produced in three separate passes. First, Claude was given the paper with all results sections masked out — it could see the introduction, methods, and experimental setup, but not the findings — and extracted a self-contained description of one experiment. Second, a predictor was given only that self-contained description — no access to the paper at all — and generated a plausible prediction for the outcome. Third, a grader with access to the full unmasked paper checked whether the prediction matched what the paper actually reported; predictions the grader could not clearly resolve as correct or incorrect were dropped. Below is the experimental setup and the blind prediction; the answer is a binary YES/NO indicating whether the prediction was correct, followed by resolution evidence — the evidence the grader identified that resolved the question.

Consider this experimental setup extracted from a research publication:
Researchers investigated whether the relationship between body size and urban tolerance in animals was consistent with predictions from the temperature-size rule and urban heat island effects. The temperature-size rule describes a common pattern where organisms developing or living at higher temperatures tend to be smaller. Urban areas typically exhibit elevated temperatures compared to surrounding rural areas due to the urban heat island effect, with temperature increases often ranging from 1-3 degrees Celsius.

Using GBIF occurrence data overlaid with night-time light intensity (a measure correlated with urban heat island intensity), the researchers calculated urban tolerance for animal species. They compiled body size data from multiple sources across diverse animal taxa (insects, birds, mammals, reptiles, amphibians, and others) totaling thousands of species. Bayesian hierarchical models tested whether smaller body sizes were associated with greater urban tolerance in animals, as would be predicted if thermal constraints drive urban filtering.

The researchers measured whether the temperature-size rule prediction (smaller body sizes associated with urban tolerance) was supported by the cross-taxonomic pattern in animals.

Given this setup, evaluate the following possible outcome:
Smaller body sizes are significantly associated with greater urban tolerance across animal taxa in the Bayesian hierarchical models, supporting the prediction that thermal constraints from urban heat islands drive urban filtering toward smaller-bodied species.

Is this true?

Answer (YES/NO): NO